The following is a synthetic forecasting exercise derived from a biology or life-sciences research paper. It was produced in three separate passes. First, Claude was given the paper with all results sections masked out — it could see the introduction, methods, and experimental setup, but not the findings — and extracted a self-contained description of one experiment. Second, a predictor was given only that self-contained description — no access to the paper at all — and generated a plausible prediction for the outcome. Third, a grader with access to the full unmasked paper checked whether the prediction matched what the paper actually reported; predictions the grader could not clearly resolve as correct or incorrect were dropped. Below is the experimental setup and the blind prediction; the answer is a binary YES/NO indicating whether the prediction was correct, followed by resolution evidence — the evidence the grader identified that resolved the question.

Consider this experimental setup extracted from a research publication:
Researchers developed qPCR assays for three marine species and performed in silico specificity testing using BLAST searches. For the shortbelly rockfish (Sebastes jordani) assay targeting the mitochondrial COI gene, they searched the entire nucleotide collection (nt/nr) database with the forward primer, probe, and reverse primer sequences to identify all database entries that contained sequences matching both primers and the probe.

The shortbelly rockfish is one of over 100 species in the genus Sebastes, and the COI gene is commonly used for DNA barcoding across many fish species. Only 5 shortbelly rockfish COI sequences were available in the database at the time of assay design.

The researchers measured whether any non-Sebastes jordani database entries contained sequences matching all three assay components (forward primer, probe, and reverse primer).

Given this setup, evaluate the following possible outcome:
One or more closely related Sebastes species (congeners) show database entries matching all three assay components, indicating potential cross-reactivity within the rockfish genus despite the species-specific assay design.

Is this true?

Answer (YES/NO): NO